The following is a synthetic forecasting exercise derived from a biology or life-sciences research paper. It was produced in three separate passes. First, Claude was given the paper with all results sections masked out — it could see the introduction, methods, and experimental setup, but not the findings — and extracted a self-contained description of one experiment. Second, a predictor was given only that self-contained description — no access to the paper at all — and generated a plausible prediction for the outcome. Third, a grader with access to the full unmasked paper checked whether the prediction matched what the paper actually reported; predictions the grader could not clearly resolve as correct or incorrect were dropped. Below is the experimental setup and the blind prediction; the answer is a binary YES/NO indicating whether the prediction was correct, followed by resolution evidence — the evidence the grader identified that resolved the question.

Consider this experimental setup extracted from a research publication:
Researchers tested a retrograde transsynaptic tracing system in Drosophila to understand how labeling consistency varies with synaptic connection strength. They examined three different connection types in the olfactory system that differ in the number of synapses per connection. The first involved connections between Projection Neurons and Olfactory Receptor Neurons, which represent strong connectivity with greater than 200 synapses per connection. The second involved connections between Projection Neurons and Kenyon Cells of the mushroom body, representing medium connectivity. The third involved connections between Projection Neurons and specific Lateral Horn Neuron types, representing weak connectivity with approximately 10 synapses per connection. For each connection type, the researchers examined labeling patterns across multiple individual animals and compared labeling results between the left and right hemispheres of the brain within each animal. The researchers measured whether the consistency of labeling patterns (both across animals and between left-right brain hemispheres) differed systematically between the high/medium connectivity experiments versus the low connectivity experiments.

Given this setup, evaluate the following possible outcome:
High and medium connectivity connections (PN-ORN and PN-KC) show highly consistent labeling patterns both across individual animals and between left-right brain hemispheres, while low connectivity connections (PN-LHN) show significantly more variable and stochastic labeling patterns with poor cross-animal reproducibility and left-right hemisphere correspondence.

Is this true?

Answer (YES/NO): YES